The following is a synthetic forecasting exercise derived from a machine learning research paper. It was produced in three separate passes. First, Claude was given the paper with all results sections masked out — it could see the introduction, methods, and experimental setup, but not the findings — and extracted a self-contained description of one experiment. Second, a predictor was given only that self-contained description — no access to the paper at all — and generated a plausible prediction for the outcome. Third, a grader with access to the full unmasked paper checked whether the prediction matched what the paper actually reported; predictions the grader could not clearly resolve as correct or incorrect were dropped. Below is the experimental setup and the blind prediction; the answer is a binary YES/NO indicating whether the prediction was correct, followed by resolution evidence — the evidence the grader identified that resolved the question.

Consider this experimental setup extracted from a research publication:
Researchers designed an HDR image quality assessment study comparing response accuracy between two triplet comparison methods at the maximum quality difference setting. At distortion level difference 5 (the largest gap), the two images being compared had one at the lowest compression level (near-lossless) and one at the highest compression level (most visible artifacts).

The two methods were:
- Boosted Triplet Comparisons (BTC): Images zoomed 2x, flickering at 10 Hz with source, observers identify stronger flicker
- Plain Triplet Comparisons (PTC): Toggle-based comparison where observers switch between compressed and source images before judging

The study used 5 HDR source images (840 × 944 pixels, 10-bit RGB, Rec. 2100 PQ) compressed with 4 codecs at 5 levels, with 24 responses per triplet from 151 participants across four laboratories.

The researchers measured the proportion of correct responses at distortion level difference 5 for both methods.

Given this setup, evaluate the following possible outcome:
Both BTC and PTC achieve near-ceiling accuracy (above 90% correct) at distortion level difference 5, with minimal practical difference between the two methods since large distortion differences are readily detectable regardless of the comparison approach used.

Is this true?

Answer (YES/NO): YES